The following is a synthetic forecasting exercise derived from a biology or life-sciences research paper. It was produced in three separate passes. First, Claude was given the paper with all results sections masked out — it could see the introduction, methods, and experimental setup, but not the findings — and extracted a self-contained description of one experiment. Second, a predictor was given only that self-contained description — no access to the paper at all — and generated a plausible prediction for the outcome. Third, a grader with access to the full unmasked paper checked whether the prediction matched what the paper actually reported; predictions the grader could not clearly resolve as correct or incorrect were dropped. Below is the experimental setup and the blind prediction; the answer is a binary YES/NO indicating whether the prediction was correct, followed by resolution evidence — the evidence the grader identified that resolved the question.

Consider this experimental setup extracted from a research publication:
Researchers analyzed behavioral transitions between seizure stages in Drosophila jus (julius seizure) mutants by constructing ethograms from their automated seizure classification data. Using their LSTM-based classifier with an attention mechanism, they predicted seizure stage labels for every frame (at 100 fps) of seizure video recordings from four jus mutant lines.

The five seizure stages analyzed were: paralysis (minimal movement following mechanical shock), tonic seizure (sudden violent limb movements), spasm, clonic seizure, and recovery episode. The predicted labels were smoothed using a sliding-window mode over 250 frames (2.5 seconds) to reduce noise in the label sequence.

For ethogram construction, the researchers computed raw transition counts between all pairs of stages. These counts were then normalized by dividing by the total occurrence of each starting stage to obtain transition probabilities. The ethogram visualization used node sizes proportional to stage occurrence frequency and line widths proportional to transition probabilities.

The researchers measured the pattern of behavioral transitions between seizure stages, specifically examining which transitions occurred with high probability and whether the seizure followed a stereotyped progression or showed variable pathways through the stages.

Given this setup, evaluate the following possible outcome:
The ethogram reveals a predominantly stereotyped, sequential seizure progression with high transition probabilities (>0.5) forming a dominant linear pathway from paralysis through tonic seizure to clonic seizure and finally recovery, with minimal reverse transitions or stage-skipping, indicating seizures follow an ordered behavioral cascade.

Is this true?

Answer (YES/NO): NO